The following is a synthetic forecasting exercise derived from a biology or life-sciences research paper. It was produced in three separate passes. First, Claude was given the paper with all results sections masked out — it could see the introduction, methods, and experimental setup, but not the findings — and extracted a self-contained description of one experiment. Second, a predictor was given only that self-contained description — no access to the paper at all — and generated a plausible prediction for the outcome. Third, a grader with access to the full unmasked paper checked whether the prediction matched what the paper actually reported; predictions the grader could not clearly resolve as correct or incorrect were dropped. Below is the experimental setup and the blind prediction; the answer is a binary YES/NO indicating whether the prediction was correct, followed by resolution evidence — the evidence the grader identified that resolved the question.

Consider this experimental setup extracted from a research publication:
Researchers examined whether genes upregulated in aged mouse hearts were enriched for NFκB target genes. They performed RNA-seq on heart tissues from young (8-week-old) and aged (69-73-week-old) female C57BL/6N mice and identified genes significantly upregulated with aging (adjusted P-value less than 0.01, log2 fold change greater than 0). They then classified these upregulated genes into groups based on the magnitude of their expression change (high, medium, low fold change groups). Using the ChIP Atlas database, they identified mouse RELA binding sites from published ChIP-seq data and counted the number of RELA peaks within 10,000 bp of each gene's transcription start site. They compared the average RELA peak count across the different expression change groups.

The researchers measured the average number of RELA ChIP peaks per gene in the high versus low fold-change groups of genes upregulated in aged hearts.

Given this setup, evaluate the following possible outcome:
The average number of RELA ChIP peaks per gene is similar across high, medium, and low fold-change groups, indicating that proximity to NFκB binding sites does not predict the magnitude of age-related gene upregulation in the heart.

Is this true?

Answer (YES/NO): NO